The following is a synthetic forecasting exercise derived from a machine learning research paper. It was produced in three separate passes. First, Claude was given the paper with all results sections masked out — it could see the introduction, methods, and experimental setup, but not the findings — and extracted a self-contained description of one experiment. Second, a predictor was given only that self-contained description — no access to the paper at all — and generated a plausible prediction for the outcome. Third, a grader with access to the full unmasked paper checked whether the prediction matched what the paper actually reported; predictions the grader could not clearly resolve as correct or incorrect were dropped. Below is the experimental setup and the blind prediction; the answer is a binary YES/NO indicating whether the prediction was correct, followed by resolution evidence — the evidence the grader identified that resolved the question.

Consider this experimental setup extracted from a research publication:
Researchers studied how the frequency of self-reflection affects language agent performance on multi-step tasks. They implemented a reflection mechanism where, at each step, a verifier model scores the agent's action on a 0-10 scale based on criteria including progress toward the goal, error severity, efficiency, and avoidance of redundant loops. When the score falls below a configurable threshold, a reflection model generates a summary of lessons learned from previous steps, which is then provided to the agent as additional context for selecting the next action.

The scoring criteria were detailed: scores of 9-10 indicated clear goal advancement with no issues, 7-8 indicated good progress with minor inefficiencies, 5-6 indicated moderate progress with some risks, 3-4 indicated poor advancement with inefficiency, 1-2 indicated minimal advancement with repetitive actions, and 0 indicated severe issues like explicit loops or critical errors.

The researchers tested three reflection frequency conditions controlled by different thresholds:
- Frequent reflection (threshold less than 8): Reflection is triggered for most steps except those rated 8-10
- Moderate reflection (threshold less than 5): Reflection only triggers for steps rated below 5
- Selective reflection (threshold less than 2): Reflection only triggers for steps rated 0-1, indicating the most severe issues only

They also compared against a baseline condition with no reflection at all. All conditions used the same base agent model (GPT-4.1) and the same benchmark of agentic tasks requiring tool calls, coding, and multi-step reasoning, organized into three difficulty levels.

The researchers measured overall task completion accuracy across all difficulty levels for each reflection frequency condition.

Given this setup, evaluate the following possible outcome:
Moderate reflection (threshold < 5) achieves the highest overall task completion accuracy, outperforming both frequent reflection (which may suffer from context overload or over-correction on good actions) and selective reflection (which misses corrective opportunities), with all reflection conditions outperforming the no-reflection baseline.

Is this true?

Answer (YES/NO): NO